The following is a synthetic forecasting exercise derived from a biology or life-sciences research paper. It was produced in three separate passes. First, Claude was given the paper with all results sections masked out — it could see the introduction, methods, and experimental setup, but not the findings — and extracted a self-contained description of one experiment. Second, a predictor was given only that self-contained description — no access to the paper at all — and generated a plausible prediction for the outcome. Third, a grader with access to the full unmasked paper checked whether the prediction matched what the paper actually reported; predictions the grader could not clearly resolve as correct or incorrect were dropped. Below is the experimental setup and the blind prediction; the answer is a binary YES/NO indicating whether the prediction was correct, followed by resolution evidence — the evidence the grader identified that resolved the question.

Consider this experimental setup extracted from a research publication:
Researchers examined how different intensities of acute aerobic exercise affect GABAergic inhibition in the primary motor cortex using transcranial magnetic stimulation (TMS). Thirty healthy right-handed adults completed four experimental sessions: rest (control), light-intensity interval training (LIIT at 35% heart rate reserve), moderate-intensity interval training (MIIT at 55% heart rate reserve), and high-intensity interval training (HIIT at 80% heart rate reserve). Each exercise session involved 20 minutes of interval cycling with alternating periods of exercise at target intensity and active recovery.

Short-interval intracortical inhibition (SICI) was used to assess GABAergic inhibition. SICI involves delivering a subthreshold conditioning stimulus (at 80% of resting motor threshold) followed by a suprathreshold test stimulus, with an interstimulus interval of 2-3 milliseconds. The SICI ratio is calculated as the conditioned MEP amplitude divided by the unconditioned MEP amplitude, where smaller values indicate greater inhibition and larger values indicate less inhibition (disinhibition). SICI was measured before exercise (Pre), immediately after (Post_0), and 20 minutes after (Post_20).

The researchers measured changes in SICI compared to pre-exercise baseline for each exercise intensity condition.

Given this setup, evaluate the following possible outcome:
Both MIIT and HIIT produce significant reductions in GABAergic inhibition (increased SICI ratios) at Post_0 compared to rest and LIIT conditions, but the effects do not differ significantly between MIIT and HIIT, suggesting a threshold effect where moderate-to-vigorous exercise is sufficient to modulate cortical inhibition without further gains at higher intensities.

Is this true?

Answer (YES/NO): NO